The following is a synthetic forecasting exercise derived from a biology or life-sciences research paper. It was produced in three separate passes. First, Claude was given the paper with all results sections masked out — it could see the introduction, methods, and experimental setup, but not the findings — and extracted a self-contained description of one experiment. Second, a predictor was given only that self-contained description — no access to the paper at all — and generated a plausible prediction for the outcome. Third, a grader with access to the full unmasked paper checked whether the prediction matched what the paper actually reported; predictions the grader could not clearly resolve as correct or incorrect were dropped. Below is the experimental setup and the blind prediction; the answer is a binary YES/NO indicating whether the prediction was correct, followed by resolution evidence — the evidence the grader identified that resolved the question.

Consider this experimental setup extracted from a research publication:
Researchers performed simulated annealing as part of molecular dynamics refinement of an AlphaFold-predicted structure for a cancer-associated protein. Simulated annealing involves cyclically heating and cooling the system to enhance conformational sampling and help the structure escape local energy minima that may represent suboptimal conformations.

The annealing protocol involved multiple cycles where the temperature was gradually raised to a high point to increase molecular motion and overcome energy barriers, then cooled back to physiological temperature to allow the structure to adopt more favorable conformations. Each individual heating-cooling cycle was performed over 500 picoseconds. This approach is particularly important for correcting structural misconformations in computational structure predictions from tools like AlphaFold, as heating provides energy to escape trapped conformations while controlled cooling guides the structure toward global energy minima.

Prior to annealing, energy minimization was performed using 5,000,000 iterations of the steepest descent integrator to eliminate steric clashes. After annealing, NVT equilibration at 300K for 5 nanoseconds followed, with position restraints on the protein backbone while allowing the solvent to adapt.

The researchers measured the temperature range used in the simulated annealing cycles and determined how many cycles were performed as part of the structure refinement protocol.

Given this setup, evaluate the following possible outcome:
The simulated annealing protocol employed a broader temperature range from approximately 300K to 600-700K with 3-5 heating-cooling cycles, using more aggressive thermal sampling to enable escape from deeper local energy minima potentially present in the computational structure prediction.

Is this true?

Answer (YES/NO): NO